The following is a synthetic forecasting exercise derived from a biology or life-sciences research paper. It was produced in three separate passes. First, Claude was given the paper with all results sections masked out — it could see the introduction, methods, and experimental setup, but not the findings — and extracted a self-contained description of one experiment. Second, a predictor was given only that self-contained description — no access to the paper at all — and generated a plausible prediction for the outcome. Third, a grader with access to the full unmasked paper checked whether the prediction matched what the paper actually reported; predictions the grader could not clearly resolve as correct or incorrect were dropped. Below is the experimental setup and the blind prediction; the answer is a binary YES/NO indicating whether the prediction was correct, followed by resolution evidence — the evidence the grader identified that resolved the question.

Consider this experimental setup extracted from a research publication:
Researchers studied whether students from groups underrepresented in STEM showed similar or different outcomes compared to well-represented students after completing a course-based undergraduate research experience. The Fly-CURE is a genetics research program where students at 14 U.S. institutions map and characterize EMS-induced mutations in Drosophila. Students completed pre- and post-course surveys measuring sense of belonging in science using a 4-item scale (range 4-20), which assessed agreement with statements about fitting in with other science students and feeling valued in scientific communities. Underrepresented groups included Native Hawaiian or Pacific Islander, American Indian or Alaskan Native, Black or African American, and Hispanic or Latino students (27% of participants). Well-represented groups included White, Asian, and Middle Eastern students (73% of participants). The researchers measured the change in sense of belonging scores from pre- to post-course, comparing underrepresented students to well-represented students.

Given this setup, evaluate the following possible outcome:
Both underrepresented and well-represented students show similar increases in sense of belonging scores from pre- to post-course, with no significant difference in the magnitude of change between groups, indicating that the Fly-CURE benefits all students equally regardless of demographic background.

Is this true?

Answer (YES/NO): YES